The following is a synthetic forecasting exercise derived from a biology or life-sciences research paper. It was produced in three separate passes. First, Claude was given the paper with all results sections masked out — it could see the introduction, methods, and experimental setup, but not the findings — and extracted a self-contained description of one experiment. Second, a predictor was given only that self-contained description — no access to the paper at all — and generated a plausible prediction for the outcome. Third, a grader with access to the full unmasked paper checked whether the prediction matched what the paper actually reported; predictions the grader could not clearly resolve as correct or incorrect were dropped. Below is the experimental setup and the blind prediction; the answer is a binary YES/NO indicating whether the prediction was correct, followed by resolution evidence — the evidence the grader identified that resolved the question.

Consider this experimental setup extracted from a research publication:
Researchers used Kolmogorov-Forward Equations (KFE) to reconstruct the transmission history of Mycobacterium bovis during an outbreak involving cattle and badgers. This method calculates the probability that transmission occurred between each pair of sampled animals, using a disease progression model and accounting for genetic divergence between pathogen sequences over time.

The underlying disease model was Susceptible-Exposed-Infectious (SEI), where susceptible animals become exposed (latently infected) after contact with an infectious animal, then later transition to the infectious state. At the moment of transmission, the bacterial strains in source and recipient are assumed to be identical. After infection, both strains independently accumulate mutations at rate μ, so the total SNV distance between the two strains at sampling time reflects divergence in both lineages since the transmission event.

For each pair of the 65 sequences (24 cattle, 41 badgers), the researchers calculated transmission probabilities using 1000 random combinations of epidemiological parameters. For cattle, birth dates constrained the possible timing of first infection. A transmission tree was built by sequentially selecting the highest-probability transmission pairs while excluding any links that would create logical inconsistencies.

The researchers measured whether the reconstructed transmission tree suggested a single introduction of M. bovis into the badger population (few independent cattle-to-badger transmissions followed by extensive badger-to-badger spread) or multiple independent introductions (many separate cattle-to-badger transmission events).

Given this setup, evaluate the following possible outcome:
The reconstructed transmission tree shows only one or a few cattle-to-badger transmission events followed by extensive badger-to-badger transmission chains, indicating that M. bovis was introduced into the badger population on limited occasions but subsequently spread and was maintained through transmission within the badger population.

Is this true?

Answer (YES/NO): NO